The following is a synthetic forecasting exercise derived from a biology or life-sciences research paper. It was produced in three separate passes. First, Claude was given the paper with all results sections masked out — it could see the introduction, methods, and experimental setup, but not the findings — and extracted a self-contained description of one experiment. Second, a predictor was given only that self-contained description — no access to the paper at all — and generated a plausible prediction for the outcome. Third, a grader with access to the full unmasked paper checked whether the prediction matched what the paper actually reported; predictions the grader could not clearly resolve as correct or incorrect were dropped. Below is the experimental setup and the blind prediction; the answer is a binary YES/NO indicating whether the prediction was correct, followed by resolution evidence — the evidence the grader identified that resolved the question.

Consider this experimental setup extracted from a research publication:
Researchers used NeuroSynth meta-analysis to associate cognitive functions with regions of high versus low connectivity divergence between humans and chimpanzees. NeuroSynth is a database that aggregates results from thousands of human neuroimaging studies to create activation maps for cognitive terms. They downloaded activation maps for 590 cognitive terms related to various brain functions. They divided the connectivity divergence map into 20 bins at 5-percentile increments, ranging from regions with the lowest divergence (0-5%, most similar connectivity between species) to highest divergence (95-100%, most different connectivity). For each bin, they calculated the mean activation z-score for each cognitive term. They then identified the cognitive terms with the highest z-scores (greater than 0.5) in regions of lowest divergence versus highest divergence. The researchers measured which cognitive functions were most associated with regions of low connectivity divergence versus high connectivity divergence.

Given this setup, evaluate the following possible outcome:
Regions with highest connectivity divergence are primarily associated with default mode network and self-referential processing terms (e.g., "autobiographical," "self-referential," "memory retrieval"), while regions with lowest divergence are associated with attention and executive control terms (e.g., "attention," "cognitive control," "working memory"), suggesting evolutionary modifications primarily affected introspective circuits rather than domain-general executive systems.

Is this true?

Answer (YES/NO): NO